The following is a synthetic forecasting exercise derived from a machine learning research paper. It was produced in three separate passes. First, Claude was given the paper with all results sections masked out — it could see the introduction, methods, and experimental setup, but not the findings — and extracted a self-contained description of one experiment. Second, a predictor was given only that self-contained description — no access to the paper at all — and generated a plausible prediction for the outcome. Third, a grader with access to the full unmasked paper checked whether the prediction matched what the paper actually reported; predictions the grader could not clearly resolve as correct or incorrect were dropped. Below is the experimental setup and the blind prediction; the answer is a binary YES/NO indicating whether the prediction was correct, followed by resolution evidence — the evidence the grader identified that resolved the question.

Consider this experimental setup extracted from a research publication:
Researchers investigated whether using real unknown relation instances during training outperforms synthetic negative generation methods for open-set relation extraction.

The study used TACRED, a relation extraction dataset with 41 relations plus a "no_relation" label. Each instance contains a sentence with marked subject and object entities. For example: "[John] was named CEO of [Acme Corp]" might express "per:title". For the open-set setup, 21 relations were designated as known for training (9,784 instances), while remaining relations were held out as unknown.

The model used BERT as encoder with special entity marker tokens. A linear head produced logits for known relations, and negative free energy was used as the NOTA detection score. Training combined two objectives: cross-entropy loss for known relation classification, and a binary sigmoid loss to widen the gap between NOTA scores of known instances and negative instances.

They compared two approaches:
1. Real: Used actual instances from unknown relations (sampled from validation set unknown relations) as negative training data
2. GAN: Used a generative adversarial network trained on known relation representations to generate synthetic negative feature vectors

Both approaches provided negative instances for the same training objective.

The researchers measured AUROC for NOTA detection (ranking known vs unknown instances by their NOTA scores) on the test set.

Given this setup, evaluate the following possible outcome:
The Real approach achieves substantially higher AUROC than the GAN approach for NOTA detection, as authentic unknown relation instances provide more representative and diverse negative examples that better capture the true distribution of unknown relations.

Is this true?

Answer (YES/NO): NO